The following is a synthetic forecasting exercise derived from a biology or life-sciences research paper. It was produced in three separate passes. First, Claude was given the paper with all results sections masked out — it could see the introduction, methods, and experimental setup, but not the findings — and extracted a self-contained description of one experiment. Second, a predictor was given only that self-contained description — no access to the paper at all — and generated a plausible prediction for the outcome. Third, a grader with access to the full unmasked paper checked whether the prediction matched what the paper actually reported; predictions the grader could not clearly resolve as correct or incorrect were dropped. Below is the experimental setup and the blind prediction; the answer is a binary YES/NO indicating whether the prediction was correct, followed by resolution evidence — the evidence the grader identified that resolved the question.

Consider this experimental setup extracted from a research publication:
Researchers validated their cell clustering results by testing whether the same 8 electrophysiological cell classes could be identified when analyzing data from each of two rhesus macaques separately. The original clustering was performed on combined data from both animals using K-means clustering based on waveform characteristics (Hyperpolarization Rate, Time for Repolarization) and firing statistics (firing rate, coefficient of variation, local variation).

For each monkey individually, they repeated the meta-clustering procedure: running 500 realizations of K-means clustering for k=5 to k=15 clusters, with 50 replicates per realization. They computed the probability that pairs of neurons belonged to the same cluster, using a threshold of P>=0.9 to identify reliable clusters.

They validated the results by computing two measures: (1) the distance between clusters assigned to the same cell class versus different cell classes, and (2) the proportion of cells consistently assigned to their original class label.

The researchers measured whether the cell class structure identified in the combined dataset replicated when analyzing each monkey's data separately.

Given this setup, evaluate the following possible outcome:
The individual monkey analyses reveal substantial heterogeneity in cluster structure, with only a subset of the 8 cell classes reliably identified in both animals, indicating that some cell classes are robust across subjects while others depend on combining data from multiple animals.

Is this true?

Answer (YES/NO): NO